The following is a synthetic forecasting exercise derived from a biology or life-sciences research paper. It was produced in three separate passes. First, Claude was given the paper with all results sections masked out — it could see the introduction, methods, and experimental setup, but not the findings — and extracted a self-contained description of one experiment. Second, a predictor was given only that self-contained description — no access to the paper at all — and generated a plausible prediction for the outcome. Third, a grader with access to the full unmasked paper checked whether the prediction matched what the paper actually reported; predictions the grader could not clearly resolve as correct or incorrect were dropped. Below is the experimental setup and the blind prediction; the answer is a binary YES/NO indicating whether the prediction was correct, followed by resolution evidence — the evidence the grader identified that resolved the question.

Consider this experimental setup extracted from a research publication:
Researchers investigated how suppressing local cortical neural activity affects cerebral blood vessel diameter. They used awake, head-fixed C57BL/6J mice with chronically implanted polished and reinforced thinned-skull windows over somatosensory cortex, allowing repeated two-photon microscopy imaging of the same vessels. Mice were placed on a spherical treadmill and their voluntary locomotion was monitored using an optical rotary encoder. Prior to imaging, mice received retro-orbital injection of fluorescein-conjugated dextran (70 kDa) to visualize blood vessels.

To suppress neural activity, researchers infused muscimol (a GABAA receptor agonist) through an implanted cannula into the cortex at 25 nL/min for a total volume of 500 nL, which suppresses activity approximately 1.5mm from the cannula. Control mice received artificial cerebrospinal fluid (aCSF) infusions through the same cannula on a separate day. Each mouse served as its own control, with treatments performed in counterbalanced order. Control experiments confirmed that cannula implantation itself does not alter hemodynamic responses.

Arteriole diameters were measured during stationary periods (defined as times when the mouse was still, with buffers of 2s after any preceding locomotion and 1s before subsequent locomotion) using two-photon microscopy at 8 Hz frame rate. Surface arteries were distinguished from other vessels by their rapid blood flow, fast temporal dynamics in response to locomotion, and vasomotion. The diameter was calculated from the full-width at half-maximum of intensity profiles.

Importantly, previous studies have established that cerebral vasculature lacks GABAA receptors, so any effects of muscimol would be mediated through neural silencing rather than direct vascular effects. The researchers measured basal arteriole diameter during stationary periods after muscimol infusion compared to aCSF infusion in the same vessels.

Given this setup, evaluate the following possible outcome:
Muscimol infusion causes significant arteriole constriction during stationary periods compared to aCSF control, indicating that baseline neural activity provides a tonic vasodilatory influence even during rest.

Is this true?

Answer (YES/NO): YES